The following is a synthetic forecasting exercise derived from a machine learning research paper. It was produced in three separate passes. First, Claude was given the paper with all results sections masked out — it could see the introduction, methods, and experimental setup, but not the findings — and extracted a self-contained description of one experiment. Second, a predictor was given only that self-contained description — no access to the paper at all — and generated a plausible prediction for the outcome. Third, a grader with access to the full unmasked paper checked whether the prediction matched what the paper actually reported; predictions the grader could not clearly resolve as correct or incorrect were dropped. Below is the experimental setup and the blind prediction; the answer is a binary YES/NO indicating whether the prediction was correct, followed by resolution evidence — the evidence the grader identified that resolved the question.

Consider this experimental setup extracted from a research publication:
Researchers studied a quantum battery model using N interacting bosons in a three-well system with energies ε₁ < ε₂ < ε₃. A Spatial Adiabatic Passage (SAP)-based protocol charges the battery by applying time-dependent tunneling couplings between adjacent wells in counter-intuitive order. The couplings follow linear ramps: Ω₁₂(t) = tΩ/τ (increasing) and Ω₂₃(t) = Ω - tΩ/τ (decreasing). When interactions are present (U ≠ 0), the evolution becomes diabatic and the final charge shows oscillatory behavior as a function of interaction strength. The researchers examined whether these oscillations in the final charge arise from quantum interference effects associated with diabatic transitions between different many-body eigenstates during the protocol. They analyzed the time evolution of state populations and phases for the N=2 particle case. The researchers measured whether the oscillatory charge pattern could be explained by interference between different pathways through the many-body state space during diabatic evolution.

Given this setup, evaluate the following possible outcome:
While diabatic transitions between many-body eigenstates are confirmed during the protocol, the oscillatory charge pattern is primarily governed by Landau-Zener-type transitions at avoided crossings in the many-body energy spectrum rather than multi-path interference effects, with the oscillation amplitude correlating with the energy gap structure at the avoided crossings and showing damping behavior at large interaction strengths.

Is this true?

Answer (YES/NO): NO